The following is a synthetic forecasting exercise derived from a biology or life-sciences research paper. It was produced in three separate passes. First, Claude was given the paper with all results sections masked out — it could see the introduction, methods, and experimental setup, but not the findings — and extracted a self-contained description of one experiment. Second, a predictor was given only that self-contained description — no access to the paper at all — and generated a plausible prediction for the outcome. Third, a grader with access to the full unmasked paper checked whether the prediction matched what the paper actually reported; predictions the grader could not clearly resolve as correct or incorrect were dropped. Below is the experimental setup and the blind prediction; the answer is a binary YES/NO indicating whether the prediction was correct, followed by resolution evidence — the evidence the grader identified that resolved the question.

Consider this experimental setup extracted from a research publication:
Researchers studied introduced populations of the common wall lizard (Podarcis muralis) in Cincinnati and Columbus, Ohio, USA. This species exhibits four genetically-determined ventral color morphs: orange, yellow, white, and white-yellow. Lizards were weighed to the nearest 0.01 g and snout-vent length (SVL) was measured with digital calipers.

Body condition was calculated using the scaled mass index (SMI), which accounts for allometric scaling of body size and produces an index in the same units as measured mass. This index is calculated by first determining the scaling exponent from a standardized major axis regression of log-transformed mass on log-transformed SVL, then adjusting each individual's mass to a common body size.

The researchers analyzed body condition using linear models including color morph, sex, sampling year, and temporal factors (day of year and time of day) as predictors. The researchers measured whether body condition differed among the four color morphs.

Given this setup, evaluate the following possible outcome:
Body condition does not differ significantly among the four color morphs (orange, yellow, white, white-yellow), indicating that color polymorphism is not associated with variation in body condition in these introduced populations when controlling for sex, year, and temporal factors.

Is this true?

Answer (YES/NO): NO